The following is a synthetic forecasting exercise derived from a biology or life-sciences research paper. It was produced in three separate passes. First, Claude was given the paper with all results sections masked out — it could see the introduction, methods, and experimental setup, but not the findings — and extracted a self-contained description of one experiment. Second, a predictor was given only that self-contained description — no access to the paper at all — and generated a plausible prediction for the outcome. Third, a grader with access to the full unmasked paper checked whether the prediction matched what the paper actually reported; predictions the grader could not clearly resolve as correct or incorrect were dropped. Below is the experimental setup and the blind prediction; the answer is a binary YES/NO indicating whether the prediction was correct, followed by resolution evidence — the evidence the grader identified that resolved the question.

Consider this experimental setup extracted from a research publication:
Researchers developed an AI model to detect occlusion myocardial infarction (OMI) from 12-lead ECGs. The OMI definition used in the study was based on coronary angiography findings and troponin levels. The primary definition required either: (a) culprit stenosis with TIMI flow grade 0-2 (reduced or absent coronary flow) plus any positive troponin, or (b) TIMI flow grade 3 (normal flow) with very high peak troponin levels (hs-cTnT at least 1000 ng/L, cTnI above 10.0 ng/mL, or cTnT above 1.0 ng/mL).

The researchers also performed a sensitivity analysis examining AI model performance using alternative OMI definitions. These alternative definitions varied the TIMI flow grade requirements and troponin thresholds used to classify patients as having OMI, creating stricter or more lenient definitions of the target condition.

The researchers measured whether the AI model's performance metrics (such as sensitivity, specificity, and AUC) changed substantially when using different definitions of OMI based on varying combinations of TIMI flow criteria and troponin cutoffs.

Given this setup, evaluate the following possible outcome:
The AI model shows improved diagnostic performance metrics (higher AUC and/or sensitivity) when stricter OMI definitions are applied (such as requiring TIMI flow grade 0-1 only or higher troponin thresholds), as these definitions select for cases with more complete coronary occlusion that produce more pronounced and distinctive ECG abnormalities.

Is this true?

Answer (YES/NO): NO